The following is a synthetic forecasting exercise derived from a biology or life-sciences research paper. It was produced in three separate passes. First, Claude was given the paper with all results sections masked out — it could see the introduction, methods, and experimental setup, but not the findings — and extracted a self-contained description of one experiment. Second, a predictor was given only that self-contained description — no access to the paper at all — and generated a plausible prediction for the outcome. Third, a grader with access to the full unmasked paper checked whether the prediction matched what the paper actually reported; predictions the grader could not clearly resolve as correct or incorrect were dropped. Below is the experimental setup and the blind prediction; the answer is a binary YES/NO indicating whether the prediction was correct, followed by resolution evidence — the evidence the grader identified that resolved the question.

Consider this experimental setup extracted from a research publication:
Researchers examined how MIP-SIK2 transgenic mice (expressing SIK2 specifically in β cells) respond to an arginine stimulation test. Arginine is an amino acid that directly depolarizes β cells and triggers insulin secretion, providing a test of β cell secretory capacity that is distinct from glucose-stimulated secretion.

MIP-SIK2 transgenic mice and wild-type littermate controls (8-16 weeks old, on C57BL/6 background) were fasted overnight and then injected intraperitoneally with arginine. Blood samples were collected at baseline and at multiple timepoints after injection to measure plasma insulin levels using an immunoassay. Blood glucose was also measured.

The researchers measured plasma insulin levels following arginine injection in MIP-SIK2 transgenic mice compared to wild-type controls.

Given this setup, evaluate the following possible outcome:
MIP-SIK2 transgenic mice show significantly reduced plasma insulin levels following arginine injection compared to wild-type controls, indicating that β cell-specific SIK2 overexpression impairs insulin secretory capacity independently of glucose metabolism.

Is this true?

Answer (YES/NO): NO